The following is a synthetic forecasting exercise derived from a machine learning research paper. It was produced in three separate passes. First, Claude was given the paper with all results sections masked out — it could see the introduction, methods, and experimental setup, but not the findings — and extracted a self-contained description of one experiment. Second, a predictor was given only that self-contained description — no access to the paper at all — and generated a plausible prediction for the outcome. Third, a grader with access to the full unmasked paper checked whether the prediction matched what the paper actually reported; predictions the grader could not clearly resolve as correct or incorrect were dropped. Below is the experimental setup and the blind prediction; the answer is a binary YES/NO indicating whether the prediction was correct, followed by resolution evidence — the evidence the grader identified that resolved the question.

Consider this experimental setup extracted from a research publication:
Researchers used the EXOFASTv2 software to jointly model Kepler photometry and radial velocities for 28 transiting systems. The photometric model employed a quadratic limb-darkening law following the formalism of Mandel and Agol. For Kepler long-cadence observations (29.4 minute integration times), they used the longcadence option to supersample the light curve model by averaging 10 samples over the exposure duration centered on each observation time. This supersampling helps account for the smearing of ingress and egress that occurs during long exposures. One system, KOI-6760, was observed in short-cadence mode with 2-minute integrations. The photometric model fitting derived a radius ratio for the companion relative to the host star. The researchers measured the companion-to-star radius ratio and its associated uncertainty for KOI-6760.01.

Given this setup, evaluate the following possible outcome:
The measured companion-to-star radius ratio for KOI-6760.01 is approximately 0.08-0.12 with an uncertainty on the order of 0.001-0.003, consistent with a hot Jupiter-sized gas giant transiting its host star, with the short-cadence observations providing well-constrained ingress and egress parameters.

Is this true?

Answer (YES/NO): NO